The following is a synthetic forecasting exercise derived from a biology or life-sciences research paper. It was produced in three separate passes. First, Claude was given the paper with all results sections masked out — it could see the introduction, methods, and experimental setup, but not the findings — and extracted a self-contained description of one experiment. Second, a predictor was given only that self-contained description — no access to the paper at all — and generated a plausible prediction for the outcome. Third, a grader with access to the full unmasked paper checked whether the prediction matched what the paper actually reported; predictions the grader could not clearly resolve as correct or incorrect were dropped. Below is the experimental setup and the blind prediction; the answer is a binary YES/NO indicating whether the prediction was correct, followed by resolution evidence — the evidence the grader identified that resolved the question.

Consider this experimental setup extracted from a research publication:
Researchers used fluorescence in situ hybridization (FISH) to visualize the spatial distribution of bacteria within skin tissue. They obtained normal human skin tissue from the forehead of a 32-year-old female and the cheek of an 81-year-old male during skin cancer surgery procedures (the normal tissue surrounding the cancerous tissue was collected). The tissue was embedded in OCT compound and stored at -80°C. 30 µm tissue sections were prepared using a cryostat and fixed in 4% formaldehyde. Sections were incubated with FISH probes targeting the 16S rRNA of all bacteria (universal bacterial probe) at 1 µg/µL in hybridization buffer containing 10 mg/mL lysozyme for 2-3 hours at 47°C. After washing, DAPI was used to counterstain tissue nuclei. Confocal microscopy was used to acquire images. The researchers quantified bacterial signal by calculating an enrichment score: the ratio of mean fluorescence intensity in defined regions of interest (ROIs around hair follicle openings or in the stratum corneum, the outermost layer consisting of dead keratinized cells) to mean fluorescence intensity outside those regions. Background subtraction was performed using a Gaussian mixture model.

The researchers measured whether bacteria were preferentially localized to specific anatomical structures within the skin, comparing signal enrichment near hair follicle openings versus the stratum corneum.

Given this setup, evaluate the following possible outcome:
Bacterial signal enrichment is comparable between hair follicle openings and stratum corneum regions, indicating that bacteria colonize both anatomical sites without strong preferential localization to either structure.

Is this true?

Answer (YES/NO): NO